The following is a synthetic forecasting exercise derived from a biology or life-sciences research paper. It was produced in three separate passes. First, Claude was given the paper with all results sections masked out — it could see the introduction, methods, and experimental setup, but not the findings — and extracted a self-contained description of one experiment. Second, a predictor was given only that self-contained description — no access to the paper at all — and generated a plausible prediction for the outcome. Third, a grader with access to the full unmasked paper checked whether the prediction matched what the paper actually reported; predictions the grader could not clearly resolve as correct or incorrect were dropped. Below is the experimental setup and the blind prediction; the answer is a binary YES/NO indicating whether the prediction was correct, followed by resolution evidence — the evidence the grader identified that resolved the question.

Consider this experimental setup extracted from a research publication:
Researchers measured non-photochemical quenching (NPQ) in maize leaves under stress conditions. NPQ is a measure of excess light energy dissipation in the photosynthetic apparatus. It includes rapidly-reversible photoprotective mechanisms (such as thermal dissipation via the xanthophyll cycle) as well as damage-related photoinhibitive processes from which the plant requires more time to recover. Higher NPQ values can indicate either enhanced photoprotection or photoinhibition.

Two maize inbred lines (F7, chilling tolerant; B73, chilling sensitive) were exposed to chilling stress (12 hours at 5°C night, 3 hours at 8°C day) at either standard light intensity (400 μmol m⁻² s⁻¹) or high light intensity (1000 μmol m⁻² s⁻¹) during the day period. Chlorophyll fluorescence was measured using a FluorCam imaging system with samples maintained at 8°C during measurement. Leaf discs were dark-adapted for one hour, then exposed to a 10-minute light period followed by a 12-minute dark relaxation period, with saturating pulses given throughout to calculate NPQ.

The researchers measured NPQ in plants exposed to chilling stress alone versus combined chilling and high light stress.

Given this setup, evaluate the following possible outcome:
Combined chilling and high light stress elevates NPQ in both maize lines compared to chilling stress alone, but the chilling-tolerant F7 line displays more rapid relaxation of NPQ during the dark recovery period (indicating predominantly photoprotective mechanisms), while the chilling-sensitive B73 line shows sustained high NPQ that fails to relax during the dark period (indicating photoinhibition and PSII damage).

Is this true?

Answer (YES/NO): NO